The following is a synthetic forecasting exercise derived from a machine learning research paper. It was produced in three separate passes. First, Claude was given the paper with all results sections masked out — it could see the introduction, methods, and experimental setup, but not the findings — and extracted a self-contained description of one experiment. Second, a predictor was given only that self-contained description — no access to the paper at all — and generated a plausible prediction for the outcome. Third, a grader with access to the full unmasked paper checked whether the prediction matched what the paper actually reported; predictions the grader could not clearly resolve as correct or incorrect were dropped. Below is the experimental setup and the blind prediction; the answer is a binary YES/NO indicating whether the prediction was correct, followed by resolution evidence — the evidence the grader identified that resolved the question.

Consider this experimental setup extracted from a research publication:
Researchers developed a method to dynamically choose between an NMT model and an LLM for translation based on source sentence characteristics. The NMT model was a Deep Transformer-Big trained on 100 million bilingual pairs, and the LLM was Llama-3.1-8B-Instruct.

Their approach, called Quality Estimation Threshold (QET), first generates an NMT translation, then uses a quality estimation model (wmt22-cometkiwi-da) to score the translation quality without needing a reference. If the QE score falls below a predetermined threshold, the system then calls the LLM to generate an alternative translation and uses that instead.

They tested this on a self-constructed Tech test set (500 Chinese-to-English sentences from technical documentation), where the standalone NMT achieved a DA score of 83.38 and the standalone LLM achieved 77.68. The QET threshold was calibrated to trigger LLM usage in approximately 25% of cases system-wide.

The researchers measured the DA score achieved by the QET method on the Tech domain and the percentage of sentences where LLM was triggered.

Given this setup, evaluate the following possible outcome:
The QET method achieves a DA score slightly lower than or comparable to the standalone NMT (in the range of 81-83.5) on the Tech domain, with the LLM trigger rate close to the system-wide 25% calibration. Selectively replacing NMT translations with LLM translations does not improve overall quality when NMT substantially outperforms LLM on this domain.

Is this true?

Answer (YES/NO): NO